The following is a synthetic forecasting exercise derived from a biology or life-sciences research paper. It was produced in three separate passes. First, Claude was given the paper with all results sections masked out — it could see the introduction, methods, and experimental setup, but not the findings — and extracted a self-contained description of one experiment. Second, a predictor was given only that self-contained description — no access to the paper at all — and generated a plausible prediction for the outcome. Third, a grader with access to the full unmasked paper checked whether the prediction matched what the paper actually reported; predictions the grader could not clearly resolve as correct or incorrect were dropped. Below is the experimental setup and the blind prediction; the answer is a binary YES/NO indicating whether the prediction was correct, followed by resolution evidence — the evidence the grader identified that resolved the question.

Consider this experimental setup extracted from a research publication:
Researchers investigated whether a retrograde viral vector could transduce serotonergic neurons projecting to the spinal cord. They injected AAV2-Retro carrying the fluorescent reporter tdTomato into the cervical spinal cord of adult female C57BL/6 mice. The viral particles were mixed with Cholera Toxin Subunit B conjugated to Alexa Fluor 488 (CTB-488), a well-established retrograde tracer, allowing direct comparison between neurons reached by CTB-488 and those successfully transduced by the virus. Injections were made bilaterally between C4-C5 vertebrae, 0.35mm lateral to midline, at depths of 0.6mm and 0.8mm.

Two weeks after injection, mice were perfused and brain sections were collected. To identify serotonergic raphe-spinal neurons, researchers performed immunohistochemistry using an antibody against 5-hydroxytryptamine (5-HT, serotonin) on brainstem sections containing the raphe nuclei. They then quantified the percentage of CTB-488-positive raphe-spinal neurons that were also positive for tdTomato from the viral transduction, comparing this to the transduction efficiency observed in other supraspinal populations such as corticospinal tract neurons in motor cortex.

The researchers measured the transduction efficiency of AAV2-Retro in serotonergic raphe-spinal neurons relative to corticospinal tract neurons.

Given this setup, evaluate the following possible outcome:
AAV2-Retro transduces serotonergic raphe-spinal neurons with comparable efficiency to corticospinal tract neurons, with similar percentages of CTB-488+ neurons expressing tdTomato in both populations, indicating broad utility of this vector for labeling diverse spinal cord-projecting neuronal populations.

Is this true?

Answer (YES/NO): NO